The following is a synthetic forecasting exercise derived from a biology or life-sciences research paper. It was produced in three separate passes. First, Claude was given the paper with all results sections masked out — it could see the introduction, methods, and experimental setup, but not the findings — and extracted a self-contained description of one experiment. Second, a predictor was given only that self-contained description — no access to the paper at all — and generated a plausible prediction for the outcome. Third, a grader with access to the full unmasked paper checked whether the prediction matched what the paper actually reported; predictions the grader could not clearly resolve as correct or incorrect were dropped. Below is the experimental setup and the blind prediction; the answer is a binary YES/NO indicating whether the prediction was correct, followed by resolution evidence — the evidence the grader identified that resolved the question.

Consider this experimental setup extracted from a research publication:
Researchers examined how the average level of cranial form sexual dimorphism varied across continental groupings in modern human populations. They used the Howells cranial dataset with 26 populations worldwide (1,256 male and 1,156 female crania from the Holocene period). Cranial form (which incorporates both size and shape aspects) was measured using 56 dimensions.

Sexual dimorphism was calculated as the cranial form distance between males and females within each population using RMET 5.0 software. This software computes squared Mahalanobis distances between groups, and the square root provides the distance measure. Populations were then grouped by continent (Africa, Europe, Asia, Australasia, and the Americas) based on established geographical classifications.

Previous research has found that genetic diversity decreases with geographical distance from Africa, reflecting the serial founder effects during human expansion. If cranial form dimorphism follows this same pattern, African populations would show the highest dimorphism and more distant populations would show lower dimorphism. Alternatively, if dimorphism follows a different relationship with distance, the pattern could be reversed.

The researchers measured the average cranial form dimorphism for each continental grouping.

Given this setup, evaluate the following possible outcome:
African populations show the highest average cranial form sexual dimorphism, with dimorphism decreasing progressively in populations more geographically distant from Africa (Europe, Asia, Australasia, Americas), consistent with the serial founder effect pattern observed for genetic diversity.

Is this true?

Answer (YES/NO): NO